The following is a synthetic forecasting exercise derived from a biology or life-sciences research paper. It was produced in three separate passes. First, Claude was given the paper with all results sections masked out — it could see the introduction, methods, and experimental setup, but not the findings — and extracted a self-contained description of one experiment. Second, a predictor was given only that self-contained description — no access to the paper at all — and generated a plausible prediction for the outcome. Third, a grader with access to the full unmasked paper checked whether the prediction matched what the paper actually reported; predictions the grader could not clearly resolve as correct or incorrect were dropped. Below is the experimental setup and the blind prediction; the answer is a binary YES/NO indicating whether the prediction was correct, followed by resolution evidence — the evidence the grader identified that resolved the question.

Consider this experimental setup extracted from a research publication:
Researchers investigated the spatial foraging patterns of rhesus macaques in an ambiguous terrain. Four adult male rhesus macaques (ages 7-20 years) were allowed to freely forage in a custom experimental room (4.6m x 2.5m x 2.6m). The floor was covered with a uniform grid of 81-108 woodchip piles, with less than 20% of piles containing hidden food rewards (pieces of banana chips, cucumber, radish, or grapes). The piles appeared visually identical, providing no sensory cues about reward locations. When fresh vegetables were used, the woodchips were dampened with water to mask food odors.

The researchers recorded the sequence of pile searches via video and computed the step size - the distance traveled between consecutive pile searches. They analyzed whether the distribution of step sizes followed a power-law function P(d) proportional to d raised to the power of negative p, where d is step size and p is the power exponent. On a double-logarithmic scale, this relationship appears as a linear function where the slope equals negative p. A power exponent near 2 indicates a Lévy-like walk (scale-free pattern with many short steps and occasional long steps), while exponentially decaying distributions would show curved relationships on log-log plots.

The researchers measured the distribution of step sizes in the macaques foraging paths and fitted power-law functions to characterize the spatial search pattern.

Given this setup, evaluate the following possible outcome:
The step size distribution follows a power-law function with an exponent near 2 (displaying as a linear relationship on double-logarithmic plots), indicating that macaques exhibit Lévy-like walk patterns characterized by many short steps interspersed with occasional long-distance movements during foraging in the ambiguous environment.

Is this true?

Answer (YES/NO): YES